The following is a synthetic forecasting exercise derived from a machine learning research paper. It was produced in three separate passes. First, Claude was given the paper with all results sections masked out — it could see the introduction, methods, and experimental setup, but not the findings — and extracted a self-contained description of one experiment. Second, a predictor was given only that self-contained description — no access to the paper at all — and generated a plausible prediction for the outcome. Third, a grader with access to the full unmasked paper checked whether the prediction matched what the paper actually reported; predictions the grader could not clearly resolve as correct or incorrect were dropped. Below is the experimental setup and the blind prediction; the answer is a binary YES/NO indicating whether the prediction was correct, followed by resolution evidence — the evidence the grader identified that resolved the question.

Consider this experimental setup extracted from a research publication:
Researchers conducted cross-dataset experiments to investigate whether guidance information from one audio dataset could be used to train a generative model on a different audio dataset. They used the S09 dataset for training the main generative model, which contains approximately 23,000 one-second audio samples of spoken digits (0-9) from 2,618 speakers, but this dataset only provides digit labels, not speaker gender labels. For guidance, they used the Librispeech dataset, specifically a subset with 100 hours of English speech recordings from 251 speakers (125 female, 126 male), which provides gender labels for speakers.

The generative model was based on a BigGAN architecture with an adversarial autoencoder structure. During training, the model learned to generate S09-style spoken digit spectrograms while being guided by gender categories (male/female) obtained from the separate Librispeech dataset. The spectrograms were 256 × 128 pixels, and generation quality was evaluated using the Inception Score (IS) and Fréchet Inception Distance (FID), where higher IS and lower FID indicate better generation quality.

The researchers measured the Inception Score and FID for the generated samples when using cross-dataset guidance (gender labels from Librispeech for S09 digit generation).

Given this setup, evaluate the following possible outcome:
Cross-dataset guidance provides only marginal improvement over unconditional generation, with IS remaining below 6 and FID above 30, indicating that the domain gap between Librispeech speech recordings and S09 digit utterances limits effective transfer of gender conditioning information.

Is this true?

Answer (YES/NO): NO